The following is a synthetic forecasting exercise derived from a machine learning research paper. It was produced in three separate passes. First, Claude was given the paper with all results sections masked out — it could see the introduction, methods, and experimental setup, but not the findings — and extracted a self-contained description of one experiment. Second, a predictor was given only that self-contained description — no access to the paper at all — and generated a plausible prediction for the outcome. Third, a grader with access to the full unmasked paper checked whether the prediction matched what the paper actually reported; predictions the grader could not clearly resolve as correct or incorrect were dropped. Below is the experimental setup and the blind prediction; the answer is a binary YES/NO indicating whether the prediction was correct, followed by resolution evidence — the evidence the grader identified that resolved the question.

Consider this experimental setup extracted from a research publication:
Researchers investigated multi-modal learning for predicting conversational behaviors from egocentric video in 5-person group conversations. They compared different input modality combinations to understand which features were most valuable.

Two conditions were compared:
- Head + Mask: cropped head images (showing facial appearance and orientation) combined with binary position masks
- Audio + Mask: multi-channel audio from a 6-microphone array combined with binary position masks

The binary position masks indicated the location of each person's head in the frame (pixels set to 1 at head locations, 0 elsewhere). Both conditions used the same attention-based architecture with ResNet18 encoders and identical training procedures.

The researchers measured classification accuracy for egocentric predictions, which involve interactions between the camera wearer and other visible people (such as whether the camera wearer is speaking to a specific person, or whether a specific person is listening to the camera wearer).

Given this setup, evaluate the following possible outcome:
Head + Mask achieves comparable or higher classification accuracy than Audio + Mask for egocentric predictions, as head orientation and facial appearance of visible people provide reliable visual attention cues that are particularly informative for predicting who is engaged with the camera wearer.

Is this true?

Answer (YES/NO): NO